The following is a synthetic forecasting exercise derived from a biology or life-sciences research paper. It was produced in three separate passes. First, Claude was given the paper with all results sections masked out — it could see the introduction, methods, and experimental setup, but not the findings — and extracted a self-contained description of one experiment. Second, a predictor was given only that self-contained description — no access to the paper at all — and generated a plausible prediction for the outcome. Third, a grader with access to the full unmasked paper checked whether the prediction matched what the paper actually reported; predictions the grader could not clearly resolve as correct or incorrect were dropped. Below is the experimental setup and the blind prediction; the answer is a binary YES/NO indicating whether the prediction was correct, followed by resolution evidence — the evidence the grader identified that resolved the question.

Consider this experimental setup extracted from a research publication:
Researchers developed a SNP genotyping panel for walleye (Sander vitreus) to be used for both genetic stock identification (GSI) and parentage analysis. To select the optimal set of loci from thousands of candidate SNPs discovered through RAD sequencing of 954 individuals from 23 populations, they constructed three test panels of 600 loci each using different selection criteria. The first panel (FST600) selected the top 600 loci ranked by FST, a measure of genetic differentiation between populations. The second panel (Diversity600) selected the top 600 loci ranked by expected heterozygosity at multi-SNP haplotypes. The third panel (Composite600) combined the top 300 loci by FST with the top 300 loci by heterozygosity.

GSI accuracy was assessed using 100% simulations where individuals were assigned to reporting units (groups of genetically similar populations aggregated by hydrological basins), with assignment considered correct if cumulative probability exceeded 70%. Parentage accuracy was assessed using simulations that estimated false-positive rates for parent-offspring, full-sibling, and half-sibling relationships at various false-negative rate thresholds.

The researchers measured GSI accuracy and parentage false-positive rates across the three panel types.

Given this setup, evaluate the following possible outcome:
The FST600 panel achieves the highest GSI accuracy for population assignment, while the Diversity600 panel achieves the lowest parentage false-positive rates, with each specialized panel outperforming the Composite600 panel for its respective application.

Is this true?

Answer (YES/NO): NO